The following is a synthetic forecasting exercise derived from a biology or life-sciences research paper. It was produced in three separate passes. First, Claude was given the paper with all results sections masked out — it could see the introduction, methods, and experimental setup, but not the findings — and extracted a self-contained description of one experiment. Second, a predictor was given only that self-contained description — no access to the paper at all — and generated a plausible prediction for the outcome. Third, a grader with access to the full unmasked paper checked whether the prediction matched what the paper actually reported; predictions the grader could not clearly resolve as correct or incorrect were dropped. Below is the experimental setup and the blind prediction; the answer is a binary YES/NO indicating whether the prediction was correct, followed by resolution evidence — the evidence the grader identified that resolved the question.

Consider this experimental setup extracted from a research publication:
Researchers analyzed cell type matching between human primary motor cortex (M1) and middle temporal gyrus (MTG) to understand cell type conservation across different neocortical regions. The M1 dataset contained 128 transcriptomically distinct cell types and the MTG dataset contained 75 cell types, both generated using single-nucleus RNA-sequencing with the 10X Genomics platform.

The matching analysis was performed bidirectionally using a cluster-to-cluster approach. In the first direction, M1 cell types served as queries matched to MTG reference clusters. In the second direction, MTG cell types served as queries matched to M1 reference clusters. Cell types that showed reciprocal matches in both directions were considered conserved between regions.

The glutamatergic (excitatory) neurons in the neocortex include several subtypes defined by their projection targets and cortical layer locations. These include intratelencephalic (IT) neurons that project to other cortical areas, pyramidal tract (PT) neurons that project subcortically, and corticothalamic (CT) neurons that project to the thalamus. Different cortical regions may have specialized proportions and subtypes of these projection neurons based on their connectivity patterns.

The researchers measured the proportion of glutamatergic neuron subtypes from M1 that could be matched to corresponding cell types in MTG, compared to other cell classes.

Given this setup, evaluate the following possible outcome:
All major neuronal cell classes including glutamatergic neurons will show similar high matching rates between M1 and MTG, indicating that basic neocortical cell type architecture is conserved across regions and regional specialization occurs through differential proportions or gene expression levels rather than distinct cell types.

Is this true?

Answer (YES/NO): NO